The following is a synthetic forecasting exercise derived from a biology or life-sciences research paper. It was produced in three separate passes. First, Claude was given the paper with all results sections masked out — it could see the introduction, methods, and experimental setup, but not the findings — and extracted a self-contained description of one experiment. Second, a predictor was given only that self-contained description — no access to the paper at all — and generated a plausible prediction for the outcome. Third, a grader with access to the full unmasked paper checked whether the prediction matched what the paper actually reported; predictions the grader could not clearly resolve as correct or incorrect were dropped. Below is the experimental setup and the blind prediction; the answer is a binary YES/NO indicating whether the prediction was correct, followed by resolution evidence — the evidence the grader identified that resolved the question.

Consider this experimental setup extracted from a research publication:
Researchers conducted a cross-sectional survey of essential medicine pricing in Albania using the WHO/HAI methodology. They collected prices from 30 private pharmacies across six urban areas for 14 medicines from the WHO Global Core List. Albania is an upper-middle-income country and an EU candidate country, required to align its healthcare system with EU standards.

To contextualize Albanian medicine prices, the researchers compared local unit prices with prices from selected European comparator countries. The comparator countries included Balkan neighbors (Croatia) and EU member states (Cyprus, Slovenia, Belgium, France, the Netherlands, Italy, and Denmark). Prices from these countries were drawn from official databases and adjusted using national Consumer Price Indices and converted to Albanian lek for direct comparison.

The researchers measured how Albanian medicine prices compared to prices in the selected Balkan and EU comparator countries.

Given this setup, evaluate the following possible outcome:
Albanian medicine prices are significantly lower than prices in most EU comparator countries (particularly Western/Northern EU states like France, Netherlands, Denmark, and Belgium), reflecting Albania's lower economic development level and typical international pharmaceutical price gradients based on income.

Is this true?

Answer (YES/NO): YES